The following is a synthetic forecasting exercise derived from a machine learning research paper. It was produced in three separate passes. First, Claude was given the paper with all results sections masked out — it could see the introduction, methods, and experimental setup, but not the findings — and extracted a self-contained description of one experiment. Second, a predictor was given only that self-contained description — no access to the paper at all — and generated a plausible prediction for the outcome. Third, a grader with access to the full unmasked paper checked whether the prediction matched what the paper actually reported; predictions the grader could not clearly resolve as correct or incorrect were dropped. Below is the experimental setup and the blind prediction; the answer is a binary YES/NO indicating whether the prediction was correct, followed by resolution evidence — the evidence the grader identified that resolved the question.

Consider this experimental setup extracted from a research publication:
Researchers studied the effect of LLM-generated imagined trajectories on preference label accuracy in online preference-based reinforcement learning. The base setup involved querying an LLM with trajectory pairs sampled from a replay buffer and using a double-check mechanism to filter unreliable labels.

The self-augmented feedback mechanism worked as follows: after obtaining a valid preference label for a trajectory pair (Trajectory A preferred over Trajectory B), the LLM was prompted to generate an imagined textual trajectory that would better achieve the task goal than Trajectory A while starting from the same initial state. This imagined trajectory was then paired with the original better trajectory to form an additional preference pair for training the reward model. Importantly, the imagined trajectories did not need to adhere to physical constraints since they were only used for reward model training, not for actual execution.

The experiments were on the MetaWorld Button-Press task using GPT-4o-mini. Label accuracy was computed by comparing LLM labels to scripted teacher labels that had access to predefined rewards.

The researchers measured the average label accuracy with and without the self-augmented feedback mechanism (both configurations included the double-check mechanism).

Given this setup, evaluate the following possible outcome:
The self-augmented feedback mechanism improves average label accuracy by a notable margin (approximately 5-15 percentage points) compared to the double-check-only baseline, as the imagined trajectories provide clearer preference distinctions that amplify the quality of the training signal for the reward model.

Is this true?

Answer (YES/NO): YES